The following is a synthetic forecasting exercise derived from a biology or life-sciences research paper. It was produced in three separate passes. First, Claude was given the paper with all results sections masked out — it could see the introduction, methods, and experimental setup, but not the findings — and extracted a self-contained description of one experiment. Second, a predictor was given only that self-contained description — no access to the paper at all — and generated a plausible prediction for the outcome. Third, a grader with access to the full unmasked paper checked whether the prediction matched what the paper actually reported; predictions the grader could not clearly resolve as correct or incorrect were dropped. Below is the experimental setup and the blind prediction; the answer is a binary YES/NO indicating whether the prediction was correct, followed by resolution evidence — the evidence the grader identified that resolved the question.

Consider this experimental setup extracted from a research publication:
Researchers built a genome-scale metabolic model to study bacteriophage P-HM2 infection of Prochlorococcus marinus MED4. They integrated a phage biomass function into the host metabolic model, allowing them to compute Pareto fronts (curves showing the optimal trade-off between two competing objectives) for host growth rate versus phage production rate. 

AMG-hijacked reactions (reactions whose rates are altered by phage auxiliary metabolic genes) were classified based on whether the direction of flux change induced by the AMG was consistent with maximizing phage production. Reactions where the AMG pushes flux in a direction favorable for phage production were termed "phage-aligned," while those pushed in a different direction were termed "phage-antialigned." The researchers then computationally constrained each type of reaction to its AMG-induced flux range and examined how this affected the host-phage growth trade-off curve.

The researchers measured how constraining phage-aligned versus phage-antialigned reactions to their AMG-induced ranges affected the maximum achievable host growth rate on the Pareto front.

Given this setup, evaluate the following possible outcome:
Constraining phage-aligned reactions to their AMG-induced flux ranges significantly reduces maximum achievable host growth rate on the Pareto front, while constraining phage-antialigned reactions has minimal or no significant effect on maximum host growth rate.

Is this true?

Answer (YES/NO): YES